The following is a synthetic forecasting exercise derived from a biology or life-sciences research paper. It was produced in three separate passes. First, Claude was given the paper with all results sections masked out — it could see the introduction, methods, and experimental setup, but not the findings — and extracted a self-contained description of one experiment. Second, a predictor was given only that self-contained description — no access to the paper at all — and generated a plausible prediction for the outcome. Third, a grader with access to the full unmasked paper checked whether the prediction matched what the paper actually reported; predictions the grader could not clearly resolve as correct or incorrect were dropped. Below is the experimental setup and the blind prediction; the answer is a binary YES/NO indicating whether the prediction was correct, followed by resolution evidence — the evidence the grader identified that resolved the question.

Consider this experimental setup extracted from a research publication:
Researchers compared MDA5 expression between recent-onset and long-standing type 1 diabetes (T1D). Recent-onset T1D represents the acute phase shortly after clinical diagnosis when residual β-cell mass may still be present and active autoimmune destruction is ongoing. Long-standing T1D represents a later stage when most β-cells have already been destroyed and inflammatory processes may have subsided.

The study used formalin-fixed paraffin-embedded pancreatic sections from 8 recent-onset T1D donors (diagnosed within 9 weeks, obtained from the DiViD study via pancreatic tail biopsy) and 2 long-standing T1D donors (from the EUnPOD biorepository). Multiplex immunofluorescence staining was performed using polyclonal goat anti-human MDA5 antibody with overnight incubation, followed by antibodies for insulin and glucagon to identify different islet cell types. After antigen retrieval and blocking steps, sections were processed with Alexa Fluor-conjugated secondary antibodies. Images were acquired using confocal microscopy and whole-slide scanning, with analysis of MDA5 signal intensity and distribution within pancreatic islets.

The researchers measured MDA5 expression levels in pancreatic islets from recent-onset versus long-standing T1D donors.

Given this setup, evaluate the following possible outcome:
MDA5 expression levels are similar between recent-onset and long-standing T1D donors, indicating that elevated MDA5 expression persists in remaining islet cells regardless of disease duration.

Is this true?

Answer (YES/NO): NO